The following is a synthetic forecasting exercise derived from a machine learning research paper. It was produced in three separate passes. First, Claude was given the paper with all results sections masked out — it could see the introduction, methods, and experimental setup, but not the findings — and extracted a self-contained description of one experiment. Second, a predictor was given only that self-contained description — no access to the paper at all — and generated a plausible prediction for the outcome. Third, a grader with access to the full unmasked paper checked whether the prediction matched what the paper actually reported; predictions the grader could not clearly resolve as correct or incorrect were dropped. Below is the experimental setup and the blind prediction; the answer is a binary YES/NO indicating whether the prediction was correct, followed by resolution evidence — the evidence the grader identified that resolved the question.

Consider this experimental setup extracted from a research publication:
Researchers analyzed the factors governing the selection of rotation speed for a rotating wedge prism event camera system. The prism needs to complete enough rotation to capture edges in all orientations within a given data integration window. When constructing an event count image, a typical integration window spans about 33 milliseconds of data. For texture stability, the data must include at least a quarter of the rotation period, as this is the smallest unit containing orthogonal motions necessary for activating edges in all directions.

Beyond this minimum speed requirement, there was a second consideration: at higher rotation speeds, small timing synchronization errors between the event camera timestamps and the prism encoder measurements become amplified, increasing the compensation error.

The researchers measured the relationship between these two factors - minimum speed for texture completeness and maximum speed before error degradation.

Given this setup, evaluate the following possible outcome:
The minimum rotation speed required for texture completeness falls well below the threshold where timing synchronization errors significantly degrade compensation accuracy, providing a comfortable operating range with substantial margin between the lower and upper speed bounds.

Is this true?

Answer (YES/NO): NO